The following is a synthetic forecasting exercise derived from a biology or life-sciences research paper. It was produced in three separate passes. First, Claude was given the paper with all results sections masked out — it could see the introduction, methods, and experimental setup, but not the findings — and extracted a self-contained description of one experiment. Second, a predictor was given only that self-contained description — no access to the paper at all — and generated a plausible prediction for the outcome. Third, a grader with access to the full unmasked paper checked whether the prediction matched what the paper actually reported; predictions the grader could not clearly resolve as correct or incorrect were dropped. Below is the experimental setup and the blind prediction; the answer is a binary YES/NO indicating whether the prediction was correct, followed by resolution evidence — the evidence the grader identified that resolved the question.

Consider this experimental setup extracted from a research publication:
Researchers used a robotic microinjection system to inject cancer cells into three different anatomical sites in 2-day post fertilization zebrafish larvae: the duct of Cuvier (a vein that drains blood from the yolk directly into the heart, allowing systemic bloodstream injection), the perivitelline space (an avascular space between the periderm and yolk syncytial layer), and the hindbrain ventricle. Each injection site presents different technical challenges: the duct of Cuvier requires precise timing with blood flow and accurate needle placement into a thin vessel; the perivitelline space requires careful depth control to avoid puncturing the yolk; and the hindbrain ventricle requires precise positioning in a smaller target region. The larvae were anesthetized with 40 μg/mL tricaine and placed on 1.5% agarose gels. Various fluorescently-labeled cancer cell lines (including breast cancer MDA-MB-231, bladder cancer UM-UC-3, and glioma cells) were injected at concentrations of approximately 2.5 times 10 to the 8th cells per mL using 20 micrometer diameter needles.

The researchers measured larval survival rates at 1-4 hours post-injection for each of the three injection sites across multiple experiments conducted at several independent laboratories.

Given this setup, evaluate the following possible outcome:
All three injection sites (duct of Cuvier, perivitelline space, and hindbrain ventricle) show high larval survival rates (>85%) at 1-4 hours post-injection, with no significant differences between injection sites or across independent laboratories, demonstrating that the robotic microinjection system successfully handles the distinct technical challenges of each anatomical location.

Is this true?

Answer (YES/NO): NO